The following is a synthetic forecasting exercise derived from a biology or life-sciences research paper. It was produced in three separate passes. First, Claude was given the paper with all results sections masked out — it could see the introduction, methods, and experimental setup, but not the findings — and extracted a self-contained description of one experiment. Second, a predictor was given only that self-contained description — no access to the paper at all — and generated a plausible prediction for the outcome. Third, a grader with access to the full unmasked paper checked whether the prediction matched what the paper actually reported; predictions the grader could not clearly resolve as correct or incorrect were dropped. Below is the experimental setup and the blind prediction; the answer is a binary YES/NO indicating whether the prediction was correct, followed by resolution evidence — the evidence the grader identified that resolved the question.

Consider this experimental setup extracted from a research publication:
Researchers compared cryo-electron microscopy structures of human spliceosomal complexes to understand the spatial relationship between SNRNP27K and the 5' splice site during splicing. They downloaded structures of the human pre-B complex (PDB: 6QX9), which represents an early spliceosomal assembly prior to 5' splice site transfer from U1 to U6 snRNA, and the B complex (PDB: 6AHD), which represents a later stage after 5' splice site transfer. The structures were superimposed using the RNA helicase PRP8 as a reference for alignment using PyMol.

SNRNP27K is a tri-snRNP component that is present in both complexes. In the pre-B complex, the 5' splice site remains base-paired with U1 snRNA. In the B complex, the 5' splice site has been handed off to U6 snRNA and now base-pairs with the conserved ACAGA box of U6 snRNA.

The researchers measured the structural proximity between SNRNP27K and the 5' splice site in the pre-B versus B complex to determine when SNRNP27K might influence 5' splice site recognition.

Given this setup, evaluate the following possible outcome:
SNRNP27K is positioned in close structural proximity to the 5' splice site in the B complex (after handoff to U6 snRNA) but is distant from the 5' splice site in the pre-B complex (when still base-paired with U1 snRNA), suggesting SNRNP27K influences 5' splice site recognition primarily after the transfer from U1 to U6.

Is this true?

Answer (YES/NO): NO